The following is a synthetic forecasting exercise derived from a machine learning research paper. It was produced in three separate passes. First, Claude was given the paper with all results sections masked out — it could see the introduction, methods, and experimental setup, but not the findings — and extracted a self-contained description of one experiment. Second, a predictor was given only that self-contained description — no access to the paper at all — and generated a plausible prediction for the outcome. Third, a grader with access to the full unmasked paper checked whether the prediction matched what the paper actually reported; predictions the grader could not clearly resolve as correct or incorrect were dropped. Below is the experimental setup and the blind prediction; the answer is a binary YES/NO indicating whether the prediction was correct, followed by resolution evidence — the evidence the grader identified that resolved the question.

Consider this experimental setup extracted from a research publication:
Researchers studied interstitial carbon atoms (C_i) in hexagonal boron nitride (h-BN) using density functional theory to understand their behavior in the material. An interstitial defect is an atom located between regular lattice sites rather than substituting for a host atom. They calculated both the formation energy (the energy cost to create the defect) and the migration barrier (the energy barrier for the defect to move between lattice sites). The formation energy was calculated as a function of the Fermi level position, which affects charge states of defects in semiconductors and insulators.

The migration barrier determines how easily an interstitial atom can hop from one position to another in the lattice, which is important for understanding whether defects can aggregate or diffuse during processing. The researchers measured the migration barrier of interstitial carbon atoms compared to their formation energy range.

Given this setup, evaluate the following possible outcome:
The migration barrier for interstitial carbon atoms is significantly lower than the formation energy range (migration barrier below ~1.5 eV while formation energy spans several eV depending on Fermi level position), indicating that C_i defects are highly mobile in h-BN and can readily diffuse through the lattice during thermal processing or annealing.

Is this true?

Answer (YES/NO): YES